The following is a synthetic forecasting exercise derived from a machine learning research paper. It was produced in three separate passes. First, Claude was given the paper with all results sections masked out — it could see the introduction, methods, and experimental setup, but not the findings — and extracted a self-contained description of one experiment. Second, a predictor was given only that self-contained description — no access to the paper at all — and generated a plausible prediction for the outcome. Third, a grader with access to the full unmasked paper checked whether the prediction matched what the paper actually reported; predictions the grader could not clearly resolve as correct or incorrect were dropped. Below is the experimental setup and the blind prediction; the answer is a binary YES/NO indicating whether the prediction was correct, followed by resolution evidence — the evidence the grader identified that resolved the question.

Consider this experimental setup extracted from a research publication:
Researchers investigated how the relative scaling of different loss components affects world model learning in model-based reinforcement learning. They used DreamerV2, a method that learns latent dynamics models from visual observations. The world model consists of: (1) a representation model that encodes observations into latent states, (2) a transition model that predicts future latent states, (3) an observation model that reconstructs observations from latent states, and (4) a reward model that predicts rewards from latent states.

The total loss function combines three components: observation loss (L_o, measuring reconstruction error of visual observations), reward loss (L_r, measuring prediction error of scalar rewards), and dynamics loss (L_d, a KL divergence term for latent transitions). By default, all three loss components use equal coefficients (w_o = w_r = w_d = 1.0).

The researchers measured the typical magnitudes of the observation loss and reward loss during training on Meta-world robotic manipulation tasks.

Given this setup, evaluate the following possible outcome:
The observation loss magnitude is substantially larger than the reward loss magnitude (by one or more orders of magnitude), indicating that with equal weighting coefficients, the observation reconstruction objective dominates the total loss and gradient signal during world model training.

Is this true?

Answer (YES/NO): YES